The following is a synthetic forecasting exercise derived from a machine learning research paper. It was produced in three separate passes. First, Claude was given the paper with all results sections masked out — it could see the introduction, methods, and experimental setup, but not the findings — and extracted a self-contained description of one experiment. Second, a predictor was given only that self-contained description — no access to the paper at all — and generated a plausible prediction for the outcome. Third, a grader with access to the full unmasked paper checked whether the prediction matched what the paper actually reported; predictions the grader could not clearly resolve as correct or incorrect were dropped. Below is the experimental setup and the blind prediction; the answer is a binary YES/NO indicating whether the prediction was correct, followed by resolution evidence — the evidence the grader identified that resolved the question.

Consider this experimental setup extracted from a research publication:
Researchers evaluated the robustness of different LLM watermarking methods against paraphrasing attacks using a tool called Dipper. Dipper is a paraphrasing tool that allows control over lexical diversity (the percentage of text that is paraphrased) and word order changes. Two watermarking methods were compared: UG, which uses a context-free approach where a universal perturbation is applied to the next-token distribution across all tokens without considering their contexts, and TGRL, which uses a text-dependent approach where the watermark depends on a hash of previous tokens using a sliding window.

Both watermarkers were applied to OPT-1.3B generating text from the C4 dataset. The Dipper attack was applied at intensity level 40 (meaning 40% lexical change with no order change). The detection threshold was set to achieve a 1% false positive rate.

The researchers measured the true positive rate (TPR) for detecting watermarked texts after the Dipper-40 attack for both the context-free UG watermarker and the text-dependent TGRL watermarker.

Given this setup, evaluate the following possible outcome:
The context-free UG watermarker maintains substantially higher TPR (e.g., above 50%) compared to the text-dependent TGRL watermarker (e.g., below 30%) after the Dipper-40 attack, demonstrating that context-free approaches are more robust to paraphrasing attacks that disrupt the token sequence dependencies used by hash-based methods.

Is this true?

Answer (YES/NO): NO